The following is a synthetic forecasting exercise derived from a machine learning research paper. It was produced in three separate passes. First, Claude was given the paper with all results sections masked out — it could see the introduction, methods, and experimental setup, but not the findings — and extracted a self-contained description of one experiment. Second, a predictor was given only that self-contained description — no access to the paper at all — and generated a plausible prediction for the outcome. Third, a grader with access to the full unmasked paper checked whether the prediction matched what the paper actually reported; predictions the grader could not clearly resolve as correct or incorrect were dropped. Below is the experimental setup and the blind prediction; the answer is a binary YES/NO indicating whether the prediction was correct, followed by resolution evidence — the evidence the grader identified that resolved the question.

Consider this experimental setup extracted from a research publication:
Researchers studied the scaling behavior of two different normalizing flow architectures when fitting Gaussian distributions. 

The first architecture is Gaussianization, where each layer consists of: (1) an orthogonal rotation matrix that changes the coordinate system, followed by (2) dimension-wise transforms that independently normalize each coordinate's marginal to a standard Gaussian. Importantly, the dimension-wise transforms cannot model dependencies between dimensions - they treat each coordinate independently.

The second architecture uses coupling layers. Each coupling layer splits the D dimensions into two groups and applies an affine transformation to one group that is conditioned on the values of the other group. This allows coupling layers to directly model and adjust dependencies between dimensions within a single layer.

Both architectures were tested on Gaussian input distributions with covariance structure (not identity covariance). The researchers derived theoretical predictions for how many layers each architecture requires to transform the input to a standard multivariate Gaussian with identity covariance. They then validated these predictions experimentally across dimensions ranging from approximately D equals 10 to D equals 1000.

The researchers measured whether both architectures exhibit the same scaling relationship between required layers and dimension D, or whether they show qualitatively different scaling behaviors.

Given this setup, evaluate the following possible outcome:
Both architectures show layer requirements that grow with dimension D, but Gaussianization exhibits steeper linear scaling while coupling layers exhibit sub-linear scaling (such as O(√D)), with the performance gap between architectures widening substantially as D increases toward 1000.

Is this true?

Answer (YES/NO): NO